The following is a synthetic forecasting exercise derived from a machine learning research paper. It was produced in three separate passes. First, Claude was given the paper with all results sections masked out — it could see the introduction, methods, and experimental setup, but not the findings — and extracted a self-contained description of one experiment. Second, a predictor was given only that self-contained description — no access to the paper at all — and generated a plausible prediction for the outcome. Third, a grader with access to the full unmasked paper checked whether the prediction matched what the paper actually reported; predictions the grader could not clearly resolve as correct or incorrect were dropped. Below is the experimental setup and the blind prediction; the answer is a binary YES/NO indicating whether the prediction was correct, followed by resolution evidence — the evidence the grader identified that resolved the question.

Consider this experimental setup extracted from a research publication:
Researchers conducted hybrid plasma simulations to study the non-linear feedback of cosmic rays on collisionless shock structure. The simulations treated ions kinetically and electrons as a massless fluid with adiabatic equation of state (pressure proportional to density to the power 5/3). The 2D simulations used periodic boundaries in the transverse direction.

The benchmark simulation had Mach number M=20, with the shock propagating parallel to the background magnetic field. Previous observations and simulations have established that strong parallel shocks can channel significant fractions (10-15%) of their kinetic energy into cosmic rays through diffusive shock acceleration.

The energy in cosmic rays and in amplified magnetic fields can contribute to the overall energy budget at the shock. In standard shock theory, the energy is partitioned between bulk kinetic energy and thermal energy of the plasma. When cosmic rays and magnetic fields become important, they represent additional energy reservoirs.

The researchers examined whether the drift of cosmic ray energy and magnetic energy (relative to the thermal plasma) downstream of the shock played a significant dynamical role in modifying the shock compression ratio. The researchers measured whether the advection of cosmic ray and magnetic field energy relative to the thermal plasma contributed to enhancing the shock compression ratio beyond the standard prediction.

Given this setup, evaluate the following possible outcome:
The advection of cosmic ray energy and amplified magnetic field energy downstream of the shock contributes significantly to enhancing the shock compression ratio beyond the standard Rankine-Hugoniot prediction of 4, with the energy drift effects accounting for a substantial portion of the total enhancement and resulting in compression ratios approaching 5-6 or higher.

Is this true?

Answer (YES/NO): YES